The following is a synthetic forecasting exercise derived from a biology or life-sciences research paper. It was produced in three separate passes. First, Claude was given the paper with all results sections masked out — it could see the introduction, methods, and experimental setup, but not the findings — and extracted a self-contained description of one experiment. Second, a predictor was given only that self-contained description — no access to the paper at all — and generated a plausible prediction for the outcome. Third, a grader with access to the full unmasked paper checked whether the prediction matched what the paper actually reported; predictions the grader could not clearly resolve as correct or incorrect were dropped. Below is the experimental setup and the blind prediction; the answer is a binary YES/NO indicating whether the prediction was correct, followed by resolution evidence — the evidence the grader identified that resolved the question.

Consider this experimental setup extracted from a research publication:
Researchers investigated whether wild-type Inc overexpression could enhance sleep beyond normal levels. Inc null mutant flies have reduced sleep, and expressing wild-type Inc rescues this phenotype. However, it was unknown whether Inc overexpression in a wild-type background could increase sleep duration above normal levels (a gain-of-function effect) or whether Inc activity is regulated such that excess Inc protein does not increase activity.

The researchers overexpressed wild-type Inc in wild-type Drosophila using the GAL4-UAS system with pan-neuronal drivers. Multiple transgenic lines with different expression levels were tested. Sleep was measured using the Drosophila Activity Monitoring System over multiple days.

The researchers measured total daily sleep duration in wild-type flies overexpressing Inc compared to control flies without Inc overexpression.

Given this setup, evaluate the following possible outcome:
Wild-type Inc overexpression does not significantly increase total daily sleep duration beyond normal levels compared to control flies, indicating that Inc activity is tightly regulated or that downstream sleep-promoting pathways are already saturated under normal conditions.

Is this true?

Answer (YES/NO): YES